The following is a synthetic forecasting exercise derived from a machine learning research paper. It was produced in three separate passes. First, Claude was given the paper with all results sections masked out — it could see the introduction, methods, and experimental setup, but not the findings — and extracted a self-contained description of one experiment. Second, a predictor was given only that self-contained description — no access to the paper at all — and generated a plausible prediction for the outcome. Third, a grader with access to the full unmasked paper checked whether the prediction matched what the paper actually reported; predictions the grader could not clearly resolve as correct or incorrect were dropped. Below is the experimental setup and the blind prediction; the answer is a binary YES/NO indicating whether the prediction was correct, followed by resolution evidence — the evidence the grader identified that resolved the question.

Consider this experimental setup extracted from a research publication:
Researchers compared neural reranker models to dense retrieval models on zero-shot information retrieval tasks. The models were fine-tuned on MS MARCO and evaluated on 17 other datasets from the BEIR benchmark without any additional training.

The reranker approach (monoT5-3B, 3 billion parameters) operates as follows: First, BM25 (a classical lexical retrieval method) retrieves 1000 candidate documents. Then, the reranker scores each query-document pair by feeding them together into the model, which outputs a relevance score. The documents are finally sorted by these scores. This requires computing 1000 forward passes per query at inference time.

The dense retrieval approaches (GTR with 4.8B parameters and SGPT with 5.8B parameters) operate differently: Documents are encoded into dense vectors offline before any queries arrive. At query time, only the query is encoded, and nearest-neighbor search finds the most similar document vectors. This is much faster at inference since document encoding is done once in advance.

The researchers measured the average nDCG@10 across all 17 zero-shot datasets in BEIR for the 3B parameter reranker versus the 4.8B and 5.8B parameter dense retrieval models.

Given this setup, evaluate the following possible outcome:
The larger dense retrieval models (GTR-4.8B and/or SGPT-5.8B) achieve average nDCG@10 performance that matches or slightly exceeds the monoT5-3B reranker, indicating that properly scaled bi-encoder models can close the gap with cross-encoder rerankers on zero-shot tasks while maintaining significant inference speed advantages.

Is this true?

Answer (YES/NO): NO